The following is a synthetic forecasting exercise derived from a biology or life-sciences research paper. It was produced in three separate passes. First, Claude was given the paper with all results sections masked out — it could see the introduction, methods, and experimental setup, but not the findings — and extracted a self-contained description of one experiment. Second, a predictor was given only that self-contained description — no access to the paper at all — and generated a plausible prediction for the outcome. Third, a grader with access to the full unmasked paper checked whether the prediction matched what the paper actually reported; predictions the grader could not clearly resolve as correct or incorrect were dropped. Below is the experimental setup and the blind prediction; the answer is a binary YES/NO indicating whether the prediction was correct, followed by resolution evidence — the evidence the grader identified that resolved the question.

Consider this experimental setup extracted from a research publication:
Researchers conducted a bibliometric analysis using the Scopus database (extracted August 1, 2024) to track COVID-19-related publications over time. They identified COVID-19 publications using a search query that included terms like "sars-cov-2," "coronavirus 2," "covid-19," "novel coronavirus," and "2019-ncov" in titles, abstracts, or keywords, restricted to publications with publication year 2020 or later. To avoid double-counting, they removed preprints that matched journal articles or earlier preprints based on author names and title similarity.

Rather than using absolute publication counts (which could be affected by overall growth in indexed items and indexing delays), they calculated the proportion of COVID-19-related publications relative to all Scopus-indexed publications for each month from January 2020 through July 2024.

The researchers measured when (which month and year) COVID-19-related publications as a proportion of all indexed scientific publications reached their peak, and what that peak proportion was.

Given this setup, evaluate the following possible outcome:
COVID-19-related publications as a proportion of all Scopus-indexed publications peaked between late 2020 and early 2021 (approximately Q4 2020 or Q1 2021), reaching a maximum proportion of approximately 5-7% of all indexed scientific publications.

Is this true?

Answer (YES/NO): NO